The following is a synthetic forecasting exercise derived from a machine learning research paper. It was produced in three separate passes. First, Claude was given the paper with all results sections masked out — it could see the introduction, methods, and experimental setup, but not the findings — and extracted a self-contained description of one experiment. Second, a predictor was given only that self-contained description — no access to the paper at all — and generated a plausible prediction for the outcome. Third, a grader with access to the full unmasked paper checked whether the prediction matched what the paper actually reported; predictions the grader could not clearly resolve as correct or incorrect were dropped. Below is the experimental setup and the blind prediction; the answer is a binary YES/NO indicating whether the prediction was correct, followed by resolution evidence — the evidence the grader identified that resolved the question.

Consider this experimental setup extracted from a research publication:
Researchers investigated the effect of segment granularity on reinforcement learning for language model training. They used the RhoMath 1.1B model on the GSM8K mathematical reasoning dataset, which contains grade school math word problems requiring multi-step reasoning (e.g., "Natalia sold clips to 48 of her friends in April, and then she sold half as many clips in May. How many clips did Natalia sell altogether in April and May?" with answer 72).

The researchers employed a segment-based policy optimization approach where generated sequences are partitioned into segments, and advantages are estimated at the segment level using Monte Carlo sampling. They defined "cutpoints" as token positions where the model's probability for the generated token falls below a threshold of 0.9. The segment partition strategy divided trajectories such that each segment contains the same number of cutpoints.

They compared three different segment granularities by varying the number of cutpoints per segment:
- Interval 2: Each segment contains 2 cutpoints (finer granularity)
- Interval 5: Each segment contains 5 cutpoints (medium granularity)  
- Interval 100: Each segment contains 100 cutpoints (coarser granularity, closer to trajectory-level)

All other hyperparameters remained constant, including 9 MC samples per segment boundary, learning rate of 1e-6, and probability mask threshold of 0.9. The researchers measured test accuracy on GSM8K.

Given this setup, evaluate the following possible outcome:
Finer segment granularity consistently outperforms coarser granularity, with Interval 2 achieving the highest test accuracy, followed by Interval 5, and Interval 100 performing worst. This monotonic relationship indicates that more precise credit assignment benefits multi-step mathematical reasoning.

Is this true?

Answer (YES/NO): NO